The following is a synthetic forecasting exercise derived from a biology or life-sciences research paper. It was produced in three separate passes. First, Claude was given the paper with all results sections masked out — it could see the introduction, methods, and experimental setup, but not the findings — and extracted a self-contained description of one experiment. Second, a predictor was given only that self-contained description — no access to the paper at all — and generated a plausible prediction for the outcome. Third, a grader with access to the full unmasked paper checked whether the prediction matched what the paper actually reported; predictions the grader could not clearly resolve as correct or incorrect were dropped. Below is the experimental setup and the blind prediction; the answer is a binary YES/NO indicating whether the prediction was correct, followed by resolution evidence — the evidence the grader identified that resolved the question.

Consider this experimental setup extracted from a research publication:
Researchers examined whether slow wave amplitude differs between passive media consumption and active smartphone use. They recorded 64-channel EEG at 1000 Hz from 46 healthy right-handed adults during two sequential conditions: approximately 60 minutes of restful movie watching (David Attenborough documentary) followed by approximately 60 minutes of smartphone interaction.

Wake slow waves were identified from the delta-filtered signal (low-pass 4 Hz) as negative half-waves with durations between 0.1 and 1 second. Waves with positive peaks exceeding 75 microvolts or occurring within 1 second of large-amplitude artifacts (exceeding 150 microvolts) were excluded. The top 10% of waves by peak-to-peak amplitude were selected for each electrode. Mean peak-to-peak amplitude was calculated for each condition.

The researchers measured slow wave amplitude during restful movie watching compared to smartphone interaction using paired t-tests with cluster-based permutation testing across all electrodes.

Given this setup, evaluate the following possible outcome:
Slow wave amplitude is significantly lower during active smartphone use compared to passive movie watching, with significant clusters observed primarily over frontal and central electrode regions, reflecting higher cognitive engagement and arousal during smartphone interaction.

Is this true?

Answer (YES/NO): NO